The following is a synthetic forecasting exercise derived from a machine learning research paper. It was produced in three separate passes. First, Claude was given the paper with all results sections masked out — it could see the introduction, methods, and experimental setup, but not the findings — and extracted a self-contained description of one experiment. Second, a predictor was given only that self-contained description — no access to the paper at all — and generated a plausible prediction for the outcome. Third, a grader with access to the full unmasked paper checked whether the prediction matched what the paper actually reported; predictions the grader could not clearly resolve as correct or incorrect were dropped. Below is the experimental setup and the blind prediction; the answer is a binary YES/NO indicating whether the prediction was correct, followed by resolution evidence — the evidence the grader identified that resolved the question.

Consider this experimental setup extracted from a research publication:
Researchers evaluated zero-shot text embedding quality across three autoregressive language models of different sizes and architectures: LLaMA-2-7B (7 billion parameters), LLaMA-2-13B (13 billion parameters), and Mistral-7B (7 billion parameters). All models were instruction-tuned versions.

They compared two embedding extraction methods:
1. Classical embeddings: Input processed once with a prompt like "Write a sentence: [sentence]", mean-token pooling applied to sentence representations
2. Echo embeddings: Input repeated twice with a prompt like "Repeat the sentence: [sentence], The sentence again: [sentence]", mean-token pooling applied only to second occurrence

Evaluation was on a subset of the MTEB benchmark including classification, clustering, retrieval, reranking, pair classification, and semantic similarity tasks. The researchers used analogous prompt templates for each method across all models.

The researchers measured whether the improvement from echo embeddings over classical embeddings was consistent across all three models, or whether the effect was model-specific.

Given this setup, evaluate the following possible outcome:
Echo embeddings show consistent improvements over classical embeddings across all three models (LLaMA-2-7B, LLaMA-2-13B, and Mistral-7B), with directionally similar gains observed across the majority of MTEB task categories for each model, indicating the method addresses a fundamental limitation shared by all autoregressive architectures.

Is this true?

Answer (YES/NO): YES